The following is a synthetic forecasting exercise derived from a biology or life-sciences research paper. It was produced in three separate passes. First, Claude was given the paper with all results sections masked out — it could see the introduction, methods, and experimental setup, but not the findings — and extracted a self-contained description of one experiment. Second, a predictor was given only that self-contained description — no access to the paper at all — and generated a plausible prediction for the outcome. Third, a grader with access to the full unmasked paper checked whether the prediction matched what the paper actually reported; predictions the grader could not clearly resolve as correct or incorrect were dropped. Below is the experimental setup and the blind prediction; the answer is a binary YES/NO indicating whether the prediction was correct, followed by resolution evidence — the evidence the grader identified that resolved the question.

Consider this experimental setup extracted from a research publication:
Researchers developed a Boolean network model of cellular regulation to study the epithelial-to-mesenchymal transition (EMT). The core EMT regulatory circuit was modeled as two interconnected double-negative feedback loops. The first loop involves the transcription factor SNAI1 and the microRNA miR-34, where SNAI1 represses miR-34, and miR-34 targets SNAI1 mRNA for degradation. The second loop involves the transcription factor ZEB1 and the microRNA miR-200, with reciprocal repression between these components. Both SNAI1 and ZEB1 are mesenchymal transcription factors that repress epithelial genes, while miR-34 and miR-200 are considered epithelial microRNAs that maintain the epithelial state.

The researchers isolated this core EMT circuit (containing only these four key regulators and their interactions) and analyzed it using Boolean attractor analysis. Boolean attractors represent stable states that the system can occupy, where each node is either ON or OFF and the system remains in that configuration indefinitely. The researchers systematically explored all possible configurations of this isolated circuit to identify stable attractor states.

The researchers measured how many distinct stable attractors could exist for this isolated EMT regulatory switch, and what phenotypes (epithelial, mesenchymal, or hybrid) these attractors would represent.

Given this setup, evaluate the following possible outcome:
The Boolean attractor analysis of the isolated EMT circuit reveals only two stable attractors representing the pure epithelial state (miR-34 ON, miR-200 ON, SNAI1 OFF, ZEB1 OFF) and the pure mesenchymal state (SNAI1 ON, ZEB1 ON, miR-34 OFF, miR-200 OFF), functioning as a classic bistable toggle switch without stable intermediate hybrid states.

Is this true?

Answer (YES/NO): NO